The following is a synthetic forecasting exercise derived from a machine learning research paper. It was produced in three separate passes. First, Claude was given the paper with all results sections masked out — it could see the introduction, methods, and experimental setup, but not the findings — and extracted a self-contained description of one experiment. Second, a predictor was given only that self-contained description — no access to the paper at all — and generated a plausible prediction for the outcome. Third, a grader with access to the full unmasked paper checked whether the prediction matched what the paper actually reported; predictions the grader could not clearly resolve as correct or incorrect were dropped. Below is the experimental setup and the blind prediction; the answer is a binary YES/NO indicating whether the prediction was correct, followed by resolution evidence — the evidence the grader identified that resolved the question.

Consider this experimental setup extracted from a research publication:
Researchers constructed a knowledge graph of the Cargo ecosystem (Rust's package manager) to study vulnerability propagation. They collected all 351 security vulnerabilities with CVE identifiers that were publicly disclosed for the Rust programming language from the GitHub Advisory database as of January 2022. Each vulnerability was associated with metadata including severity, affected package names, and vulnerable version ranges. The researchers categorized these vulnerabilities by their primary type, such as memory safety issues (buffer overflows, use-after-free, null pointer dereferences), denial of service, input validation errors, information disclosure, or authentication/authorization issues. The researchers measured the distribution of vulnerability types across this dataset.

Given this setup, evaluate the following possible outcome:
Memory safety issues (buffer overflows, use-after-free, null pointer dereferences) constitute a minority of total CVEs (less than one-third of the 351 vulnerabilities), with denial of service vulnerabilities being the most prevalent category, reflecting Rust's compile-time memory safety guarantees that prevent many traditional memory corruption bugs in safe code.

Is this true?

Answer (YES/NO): NO